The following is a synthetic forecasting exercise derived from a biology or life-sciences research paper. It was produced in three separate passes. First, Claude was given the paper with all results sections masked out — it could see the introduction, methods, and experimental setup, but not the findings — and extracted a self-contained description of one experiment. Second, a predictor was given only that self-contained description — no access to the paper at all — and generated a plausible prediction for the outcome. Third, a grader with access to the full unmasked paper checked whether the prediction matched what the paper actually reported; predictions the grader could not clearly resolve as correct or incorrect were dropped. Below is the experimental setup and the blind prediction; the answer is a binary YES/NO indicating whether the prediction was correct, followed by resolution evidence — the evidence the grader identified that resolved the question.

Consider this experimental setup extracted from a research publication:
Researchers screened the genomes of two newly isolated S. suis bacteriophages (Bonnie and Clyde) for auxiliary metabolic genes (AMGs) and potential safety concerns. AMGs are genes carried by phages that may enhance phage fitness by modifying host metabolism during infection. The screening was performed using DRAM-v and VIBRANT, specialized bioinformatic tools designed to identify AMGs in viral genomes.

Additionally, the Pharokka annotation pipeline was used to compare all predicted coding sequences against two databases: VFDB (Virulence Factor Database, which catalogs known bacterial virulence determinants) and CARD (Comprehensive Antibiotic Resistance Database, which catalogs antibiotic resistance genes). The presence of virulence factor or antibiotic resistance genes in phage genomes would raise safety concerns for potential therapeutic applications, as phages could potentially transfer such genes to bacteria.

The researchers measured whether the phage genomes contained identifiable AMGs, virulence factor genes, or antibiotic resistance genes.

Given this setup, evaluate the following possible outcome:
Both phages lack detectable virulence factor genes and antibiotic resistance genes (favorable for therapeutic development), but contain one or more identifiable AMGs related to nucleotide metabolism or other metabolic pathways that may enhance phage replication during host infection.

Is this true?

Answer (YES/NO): NO